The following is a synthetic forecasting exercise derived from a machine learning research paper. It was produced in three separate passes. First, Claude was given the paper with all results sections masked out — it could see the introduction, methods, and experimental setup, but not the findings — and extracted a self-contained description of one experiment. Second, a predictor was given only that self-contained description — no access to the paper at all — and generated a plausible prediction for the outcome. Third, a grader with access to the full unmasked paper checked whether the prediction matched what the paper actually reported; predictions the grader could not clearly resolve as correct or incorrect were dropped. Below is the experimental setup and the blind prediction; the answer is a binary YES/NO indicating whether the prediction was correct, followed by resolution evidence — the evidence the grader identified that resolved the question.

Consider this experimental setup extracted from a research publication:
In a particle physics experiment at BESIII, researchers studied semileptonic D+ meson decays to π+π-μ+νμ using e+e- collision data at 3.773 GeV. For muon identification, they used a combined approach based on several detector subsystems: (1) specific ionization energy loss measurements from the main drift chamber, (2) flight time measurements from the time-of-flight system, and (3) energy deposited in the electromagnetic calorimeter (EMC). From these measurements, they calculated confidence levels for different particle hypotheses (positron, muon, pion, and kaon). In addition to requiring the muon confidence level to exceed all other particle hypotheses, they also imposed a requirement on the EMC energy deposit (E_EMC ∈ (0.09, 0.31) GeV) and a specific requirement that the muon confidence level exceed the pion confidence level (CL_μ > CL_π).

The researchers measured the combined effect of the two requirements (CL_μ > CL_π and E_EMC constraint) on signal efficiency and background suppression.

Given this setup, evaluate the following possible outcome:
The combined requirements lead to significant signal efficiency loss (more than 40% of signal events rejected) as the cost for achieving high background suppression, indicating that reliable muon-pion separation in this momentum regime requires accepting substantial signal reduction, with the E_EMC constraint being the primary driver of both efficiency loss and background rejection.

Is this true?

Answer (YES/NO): NO